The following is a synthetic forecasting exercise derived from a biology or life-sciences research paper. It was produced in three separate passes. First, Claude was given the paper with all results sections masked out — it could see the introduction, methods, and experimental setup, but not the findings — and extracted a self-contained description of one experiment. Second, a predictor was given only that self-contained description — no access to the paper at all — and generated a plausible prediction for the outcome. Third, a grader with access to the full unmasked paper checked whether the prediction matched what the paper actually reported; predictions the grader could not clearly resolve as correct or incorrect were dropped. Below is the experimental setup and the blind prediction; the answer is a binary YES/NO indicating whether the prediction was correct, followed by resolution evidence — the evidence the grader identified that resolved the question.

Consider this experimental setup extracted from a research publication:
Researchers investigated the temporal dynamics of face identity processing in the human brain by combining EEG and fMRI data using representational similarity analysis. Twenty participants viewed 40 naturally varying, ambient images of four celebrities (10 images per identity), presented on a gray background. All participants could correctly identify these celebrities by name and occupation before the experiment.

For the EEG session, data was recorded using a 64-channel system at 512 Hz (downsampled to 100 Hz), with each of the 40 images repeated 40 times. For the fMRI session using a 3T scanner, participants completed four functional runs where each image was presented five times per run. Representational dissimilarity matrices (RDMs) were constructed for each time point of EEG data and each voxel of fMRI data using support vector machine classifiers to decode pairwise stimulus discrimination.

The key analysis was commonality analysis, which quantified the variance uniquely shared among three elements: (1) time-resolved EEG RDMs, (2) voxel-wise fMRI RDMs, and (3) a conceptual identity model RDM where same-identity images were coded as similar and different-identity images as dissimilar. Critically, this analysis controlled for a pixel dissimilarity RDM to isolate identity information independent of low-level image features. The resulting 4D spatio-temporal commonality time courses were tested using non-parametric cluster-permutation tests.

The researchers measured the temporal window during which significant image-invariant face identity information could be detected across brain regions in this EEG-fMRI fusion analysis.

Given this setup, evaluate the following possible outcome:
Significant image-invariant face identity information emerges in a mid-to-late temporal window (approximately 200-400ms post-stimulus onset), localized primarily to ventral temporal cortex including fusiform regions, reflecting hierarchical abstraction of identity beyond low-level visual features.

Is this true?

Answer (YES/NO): NO